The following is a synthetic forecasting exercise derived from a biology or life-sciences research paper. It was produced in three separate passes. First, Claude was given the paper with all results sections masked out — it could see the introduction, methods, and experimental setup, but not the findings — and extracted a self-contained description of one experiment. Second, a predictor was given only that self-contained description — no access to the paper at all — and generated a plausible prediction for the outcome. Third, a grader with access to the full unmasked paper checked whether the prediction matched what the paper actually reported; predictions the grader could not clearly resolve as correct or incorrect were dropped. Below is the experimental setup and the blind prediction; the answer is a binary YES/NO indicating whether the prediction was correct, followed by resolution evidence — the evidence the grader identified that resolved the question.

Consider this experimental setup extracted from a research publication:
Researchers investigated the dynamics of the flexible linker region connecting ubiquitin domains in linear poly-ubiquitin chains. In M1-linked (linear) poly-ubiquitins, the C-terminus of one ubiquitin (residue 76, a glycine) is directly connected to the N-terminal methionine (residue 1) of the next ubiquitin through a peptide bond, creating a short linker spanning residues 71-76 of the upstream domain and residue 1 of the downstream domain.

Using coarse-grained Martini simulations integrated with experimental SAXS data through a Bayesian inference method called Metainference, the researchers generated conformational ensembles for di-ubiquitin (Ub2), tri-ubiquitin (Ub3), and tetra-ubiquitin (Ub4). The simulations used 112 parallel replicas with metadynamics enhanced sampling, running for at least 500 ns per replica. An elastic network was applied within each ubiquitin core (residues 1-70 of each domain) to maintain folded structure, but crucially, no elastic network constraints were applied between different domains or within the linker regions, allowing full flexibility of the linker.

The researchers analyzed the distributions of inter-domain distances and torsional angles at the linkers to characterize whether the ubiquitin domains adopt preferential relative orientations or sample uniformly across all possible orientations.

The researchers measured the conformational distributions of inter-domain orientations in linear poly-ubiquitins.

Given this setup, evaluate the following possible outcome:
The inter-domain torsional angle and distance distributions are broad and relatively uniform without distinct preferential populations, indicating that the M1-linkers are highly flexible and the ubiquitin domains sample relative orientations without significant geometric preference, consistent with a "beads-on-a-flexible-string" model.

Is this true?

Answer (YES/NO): NO